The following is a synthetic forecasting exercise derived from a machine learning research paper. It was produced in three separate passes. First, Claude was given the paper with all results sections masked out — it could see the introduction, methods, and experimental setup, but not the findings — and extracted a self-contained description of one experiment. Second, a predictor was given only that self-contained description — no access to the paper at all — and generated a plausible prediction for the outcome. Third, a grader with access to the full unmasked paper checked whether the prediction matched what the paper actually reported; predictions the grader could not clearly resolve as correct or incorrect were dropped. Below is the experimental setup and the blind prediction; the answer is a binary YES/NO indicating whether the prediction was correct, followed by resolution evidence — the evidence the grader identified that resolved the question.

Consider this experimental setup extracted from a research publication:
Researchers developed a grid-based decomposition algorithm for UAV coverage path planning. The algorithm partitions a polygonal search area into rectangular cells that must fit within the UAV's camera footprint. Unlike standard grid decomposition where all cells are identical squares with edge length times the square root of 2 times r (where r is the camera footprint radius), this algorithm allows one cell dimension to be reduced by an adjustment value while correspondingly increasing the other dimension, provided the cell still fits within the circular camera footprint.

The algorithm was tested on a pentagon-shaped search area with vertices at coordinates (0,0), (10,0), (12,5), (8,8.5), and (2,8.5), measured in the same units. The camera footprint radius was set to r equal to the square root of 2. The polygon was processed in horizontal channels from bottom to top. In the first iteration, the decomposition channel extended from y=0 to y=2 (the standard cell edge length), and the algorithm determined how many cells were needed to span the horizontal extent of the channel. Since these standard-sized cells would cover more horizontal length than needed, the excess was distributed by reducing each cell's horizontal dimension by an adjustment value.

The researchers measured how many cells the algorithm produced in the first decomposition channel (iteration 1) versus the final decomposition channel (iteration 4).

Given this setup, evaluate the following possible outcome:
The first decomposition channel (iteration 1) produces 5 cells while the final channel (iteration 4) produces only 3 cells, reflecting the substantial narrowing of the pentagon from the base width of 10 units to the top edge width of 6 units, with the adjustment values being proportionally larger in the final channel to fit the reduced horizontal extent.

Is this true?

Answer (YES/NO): NO